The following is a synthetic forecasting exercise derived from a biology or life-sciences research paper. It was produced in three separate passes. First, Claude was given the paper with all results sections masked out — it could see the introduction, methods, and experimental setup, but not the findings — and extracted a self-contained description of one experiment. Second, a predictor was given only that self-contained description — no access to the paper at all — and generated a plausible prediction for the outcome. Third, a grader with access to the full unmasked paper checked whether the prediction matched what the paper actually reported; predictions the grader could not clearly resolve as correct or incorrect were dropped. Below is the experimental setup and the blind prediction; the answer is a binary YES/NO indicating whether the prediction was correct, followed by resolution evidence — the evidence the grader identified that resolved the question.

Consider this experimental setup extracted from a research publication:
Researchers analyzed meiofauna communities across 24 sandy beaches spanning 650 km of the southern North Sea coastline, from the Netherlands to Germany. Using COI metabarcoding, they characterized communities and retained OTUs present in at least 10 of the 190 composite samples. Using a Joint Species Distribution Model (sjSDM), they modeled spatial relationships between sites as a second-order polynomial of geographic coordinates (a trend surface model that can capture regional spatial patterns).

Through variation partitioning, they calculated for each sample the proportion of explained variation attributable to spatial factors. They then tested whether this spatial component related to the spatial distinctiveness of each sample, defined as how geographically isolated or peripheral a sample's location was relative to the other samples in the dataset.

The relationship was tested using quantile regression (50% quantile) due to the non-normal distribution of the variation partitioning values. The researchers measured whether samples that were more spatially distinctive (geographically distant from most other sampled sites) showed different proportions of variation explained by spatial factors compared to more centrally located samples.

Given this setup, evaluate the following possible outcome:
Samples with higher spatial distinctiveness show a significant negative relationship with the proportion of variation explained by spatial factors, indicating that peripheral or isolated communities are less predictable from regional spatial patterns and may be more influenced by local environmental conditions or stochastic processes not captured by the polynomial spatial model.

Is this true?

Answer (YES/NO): NO